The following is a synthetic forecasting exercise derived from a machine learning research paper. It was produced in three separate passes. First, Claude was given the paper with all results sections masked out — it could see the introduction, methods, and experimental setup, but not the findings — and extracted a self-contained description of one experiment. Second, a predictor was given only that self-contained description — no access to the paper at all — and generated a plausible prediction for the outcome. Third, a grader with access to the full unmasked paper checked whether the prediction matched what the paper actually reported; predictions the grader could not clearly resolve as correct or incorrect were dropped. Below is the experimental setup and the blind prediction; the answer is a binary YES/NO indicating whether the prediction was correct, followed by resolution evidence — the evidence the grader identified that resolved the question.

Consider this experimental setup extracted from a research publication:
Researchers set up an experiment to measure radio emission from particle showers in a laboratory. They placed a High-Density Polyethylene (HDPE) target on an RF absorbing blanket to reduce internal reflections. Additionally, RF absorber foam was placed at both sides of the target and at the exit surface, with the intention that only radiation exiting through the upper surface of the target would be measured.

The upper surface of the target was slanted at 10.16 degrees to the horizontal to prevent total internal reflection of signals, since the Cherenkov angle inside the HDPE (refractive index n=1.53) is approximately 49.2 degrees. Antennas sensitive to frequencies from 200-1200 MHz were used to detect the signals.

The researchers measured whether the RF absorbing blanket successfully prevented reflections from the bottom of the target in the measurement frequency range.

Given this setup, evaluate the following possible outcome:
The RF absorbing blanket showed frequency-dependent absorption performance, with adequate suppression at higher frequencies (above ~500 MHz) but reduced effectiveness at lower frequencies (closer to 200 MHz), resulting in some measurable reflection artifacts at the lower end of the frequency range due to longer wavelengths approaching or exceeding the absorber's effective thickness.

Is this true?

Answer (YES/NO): NO